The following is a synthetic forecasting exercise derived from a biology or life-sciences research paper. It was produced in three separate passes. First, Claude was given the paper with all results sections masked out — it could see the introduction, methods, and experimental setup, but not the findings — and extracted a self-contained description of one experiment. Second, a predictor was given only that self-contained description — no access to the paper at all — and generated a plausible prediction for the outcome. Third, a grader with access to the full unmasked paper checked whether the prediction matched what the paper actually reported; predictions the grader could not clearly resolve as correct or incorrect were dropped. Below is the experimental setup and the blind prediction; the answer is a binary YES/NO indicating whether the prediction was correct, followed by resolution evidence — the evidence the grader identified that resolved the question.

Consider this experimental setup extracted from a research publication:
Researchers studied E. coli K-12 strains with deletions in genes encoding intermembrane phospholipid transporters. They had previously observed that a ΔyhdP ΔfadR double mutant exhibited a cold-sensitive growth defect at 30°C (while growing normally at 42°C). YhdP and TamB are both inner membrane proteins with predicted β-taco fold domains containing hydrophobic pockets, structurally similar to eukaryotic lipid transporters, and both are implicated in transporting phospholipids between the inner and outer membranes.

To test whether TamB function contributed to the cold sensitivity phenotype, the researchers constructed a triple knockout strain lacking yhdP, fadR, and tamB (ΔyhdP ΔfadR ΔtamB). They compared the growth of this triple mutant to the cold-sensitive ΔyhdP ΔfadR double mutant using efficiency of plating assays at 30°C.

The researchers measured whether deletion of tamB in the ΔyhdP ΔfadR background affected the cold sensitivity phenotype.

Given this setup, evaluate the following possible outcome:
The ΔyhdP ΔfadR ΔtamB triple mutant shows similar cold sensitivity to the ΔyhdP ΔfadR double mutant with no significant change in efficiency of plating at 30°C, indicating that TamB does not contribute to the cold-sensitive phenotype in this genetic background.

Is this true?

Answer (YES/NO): NO